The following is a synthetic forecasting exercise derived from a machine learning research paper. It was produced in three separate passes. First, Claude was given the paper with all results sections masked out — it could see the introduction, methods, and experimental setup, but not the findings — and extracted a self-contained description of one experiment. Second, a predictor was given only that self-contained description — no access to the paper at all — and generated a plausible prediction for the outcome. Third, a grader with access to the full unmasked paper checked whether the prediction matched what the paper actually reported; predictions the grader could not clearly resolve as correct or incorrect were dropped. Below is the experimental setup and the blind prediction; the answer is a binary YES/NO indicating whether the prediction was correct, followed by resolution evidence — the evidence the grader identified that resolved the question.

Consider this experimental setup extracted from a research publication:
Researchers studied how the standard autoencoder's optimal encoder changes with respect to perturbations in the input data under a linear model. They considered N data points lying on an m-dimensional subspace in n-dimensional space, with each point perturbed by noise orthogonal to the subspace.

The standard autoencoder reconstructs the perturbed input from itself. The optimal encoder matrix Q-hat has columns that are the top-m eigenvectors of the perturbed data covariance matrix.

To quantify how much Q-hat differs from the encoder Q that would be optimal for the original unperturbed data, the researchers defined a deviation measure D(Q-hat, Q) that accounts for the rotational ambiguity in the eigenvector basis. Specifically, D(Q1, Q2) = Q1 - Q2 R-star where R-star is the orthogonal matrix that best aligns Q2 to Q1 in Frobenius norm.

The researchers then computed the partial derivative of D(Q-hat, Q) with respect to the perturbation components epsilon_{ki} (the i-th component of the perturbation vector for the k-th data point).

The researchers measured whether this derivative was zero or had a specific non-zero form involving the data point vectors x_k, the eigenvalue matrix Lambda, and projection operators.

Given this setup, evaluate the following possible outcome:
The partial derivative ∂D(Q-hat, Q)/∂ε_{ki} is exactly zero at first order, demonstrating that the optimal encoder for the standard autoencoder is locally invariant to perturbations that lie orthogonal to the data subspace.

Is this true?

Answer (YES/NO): NO